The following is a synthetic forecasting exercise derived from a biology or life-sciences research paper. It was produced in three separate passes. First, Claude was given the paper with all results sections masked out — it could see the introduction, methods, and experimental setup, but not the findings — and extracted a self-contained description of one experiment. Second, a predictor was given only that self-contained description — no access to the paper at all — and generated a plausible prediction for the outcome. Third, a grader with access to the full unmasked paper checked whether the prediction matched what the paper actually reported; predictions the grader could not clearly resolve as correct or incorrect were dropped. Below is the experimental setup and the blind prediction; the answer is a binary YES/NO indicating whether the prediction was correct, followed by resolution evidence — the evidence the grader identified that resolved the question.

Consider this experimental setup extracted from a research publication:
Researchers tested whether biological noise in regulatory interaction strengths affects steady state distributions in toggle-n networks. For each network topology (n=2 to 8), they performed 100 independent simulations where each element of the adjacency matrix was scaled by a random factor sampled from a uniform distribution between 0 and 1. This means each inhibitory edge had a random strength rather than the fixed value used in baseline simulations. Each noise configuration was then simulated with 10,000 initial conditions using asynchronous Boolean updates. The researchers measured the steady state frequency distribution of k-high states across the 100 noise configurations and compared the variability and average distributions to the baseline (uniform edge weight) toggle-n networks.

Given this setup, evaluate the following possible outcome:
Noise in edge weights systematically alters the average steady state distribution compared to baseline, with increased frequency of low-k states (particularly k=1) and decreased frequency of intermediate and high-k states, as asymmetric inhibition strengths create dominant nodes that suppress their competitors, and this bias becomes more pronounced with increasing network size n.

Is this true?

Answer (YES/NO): NO